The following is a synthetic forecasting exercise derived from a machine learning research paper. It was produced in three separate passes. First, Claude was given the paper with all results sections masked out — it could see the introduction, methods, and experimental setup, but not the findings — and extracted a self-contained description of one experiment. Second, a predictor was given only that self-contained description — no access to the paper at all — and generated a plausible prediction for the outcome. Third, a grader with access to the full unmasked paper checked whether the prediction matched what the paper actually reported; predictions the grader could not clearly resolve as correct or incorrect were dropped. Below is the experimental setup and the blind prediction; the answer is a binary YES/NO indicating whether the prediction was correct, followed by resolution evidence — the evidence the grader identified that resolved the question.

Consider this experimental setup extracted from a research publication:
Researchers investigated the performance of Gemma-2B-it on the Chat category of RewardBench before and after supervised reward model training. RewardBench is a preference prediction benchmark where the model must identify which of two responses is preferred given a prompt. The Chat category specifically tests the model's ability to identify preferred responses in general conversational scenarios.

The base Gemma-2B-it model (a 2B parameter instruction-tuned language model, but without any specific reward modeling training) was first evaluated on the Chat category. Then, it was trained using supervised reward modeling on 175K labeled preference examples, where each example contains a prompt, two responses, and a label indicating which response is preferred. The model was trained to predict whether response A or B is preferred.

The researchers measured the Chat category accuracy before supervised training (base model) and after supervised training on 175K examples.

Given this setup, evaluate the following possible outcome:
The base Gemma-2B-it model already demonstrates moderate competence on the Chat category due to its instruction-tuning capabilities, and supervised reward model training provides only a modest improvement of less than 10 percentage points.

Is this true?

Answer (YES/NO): NO